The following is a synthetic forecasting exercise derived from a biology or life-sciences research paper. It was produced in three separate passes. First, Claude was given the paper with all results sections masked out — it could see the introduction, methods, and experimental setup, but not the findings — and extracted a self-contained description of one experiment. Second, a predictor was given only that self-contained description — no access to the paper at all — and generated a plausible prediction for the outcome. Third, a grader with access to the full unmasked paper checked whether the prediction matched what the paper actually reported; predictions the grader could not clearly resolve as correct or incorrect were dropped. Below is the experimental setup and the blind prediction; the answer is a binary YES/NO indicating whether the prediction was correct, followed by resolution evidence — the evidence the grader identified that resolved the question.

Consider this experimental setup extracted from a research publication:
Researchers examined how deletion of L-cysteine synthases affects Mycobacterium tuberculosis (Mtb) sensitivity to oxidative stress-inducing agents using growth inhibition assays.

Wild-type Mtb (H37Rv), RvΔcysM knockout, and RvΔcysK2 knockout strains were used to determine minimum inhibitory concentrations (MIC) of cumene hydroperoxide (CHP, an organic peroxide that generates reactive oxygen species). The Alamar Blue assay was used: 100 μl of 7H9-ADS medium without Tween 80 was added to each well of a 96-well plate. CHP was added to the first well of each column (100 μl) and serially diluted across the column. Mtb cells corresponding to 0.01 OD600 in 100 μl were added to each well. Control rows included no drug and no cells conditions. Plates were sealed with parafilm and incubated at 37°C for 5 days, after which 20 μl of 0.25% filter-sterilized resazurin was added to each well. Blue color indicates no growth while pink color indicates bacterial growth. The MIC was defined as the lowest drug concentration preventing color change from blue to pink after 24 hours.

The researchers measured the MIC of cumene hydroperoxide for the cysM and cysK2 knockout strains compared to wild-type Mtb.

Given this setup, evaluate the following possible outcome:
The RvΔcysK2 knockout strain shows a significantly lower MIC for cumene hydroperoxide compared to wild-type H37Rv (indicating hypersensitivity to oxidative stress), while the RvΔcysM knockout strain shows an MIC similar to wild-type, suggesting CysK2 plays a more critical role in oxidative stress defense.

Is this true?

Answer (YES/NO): NO